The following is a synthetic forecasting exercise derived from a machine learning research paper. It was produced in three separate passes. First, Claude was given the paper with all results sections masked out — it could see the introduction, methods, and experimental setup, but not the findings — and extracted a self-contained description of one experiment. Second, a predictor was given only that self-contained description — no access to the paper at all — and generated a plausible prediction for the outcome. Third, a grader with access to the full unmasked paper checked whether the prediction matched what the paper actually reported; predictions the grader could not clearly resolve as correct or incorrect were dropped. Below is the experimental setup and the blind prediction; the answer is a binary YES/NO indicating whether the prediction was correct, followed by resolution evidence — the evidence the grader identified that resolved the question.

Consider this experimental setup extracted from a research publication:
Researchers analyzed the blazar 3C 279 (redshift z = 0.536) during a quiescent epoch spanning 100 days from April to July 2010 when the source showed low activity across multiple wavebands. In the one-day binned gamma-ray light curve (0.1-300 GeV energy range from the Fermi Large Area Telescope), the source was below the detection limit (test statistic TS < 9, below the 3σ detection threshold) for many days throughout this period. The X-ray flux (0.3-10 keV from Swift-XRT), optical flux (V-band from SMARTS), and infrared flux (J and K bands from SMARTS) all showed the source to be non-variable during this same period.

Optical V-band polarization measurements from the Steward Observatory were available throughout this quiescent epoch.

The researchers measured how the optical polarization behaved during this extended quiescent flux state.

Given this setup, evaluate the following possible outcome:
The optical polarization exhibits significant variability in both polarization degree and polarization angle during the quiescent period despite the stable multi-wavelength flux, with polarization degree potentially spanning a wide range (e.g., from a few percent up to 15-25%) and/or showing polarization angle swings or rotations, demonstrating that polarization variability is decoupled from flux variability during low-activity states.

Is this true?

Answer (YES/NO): YES